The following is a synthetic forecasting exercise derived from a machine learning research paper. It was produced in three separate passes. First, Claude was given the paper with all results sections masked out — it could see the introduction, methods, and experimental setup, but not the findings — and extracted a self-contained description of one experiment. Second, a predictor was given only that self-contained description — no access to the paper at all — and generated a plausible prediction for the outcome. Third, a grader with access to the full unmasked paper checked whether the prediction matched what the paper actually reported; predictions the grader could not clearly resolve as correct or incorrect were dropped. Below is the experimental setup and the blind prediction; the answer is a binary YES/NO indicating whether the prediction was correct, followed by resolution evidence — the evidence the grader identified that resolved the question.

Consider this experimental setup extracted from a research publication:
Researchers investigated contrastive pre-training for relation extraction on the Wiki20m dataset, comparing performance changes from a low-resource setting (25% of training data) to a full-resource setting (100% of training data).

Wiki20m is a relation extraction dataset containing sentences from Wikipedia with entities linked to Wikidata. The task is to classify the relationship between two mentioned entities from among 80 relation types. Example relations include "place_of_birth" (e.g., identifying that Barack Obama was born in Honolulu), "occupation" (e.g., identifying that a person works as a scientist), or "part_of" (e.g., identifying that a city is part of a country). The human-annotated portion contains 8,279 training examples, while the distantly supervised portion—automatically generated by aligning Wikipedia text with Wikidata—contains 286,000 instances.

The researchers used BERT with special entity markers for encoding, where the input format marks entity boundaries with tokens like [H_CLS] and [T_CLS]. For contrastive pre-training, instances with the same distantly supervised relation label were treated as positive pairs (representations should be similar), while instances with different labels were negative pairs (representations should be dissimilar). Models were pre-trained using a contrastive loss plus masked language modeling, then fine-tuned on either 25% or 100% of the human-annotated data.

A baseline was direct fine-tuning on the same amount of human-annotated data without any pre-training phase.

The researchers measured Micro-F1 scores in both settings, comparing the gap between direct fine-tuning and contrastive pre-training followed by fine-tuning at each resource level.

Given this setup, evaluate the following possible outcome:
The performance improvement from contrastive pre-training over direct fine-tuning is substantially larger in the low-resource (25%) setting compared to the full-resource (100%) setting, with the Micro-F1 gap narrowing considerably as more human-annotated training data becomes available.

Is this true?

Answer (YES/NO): YES